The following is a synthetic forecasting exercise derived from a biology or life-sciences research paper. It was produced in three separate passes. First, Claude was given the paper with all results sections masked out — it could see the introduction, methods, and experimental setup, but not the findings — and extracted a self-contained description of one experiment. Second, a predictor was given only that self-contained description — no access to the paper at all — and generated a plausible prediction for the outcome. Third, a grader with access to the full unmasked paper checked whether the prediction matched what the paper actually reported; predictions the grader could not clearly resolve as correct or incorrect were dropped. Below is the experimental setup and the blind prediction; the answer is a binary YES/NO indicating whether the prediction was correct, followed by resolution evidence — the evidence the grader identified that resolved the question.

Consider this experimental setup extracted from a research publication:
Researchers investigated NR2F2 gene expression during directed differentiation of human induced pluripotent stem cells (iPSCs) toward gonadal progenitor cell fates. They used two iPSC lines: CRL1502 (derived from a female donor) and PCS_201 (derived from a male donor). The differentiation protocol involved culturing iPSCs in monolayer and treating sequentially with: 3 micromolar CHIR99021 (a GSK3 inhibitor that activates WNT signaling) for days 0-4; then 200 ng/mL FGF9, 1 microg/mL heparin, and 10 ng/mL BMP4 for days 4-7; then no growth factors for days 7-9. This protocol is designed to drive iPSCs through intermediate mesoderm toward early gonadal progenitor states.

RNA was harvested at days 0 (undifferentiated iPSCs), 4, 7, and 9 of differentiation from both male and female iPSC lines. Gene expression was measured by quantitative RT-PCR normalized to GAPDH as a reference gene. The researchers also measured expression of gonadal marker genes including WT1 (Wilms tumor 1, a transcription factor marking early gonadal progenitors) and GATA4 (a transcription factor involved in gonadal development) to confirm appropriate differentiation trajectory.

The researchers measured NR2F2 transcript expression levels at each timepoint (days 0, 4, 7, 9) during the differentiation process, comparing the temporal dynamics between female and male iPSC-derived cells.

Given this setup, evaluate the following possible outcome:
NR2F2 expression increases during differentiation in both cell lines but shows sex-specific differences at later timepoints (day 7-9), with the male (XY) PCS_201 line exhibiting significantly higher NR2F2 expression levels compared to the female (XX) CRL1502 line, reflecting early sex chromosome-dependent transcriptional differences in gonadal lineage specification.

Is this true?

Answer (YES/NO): NO